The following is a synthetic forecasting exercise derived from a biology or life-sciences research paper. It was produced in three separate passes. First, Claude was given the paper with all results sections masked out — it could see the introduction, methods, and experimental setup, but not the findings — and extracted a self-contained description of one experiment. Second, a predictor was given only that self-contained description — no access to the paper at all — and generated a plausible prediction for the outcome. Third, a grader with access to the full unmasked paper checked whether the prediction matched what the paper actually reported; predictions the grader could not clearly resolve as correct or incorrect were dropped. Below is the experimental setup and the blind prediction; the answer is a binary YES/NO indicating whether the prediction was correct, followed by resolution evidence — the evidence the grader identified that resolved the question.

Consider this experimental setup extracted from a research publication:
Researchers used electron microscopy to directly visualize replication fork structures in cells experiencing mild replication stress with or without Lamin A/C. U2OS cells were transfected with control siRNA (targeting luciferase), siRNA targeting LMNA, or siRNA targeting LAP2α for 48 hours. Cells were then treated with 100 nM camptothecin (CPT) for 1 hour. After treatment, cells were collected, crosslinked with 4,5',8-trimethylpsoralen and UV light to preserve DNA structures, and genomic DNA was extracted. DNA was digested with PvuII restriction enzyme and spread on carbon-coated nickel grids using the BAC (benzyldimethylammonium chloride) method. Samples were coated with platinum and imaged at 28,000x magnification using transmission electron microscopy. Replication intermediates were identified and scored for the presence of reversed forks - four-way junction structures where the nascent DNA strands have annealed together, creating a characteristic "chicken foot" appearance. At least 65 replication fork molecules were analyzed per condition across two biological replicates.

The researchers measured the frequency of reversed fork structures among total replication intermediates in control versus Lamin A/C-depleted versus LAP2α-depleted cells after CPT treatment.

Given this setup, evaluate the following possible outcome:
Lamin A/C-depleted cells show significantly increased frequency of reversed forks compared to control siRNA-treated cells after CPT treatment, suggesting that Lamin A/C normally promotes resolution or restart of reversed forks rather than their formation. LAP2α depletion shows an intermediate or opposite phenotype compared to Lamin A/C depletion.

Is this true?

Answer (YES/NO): NO